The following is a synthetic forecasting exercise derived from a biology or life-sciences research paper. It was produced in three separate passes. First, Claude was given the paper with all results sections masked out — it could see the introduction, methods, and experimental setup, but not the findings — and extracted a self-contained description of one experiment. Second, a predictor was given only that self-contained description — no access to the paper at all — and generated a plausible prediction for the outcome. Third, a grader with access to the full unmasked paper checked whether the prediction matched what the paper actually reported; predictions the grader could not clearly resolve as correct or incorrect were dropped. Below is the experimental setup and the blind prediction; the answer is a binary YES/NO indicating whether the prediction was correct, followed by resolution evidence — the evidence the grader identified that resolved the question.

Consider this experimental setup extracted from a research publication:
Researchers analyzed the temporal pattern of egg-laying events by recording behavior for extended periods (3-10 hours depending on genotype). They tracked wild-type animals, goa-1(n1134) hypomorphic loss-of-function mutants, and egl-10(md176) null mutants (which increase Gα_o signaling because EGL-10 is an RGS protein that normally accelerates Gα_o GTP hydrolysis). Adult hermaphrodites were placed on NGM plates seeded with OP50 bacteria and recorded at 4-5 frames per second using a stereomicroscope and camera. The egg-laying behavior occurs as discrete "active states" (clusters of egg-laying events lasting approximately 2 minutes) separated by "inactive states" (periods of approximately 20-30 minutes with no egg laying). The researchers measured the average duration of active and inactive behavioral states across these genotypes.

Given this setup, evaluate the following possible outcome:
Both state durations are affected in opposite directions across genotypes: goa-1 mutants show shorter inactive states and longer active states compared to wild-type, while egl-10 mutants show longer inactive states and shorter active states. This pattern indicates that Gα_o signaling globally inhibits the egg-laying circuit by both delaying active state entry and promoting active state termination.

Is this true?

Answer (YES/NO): NO